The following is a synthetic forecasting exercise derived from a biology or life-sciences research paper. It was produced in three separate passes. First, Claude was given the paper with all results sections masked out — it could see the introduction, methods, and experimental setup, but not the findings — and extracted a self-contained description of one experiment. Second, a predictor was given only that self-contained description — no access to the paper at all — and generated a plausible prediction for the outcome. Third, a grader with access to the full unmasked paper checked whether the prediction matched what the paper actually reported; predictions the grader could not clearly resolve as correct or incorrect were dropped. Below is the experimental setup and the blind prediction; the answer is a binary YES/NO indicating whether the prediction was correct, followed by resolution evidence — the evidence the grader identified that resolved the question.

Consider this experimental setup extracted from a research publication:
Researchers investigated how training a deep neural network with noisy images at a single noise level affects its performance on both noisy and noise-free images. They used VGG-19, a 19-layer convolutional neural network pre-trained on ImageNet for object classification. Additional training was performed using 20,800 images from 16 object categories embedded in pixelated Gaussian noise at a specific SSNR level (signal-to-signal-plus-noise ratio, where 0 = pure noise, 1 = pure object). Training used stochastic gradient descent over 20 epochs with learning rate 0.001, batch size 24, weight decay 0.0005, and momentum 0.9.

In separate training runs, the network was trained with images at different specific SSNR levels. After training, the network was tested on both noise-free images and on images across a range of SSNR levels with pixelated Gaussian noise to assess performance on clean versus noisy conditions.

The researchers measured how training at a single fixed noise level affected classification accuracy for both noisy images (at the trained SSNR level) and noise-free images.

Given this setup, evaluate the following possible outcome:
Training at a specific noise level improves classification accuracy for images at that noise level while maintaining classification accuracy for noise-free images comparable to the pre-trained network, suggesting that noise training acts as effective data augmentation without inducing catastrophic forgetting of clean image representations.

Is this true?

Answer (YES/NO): NO